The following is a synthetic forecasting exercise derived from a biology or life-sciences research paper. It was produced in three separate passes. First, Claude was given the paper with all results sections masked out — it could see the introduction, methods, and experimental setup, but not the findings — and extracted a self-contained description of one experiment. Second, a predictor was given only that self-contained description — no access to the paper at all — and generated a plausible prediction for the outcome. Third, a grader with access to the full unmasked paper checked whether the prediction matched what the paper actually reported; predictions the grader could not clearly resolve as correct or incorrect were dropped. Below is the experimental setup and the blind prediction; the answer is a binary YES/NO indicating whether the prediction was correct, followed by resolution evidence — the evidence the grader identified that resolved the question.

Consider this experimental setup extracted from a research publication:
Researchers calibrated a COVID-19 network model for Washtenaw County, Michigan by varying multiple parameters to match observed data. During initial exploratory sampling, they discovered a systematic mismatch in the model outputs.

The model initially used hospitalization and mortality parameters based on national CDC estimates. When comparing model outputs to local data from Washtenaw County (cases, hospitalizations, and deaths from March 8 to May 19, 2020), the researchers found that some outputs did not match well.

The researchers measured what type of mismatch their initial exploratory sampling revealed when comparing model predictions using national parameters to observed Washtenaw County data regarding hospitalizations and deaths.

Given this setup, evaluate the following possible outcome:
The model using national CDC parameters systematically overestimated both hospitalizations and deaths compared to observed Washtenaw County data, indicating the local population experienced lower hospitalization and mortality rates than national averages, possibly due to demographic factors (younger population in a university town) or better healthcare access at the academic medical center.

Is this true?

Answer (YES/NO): NO